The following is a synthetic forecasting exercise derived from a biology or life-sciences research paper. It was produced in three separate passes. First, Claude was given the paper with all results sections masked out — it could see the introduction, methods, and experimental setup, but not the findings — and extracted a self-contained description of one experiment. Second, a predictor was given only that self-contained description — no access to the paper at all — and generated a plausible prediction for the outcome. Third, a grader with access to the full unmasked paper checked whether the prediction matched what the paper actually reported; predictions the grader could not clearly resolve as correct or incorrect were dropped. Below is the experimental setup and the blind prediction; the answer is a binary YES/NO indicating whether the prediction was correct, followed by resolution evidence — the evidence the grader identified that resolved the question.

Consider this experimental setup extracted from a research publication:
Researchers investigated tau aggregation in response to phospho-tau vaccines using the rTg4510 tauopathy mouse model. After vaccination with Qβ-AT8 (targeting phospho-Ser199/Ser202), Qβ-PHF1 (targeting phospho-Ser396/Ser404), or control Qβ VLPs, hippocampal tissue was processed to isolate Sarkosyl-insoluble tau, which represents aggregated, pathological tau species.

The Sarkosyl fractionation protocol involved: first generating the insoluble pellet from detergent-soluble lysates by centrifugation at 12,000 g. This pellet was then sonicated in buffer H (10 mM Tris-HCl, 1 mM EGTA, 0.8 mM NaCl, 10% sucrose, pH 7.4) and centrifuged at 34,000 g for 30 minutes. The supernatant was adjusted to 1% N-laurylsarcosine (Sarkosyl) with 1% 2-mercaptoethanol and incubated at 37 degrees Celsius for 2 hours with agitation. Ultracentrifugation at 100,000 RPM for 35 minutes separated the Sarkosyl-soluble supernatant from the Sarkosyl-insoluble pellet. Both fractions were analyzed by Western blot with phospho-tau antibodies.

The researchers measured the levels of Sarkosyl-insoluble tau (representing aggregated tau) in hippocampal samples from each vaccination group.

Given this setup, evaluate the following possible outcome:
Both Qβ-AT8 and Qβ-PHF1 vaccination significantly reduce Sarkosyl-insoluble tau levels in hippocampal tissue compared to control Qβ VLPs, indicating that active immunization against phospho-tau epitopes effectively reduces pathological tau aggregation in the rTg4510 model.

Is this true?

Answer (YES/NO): NO